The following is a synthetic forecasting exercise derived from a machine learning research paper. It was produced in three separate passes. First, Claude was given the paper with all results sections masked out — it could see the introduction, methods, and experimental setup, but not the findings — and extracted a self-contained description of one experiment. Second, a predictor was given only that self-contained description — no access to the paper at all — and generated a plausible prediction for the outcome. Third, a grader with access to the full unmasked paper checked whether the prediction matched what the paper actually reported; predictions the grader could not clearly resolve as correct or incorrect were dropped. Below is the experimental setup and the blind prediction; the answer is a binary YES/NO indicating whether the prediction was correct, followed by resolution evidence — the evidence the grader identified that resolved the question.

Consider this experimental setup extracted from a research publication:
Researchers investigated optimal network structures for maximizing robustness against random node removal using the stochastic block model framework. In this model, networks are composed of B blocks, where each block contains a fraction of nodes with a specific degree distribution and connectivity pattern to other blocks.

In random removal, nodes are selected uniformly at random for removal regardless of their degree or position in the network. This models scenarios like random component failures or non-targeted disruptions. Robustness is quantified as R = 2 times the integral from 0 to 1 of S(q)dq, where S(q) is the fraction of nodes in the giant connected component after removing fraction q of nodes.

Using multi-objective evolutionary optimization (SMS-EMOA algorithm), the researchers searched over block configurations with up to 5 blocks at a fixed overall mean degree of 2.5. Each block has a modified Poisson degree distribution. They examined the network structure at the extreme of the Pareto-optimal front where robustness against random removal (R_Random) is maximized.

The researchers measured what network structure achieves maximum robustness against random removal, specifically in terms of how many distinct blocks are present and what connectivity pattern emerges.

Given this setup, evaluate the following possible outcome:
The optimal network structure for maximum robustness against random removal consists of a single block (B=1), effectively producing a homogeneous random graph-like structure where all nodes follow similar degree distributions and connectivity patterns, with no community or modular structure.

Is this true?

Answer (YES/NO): NO